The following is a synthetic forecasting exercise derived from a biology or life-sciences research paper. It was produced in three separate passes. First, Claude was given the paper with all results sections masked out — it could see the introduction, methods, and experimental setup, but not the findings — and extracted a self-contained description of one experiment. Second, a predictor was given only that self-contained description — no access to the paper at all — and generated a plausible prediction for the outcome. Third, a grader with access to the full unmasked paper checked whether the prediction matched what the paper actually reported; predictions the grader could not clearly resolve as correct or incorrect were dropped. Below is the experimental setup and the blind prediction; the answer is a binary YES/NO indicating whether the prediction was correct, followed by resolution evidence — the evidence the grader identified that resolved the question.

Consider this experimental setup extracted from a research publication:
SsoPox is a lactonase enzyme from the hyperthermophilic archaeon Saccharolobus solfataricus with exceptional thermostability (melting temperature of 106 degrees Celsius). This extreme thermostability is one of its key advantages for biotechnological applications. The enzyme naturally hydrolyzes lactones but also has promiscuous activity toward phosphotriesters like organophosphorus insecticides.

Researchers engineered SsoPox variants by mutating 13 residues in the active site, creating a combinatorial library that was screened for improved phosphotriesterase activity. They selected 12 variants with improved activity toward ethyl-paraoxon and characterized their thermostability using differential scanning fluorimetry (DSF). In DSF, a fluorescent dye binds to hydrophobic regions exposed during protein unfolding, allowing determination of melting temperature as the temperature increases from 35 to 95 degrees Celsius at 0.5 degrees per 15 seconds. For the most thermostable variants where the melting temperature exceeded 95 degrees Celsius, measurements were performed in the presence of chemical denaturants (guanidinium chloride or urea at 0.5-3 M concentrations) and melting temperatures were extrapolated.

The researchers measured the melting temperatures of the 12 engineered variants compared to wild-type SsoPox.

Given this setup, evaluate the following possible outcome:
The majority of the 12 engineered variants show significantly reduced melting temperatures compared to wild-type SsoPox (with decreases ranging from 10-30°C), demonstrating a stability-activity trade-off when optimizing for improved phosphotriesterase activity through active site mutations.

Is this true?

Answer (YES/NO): YES